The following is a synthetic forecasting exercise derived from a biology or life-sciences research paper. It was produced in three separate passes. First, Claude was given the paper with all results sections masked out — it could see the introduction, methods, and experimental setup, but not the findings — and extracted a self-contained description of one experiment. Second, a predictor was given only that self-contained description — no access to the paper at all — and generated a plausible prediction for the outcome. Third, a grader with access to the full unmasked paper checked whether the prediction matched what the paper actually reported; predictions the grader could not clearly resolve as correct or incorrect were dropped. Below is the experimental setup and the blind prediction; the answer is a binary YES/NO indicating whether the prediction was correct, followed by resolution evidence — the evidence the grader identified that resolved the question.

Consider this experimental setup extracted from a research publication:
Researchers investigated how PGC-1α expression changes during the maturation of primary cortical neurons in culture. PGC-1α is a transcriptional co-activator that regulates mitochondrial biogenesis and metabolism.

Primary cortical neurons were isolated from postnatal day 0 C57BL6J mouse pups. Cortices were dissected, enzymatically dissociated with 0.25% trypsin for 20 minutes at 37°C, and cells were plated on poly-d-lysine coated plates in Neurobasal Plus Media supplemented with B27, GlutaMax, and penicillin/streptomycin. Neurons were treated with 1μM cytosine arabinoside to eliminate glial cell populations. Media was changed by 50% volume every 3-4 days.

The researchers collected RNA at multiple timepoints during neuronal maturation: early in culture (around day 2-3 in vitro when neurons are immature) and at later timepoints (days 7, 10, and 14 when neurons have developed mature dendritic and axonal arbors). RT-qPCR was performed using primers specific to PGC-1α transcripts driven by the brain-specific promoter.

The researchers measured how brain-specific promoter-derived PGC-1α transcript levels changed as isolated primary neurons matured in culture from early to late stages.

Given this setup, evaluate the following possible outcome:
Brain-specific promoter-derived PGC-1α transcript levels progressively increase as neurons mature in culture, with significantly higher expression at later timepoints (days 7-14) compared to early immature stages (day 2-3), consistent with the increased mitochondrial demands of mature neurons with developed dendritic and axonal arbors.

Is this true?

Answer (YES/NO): YES